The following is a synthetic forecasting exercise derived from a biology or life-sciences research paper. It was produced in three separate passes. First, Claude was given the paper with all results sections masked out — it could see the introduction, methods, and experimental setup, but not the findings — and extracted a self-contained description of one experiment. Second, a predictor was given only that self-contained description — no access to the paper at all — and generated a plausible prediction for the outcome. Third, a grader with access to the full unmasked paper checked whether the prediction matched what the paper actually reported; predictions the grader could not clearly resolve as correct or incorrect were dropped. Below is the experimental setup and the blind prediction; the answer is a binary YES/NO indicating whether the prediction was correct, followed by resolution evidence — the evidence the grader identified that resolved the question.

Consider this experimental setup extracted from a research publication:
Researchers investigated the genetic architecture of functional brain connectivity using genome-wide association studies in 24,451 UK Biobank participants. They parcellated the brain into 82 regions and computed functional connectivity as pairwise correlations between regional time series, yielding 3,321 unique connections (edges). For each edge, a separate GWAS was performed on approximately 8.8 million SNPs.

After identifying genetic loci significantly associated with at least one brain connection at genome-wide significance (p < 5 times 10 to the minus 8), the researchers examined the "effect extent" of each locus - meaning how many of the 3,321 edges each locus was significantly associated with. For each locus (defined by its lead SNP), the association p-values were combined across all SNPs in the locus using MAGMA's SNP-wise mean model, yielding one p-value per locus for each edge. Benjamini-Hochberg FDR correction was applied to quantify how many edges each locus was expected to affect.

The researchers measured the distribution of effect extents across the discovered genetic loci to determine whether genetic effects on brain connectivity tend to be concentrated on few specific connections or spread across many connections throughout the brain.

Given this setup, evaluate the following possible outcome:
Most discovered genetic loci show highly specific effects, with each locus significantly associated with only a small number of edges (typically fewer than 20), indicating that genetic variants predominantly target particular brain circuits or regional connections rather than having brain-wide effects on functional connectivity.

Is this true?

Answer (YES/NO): YES